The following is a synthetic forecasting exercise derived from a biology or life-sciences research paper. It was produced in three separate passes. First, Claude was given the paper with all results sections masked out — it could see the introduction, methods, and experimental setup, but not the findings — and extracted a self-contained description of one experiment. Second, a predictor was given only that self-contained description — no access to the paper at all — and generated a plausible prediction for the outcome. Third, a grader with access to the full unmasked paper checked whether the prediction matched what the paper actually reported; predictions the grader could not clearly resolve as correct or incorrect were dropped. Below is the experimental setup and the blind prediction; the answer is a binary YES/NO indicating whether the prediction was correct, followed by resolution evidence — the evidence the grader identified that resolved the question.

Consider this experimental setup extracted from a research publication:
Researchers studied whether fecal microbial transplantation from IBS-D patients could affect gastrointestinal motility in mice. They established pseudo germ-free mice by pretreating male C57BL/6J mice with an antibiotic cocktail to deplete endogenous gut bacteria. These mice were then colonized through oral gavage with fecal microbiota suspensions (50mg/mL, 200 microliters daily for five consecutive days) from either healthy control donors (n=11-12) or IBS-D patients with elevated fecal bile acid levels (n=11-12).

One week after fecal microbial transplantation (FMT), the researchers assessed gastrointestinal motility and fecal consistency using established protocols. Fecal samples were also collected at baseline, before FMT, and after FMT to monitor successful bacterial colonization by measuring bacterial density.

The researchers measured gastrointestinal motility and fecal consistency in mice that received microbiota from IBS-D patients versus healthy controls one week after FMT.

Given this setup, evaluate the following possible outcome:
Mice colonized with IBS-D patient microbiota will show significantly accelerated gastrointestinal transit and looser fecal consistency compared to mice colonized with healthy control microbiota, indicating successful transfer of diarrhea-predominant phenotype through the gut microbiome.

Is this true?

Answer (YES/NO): YES